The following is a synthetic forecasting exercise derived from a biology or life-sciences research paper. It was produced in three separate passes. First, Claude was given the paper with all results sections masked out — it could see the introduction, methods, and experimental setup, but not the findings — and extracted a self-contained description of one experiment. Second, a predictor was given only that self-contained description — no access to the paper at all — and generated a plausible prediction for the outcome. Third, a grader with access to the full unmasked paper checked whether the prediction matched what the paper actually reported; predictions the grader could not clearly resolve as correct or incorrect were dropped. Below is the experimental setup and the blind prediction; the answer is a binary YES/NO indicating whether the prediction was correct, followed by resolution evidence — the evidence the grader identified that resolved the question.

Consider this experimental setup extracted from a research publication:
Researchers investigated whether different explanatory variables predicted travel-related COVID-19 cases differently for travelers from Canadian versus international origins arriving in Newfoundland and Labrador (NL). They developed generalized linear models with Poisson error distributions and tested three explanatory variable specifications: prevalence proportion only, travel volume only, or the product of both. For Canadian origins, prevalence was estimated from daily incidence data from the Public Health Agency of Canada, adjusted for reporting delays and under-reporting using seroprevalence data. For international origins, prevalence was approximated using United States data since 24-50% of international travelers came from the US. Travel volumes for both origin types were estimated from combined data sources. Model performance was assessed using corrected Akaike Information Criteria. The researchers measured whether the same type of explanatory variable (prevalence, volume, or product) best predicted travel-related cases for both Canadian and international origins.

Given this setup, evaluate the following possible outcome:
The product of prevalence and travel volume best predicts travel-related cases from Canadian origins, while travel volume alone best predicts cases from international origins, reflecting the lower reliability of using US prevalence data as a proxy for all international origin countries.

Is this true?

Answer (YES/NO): YES